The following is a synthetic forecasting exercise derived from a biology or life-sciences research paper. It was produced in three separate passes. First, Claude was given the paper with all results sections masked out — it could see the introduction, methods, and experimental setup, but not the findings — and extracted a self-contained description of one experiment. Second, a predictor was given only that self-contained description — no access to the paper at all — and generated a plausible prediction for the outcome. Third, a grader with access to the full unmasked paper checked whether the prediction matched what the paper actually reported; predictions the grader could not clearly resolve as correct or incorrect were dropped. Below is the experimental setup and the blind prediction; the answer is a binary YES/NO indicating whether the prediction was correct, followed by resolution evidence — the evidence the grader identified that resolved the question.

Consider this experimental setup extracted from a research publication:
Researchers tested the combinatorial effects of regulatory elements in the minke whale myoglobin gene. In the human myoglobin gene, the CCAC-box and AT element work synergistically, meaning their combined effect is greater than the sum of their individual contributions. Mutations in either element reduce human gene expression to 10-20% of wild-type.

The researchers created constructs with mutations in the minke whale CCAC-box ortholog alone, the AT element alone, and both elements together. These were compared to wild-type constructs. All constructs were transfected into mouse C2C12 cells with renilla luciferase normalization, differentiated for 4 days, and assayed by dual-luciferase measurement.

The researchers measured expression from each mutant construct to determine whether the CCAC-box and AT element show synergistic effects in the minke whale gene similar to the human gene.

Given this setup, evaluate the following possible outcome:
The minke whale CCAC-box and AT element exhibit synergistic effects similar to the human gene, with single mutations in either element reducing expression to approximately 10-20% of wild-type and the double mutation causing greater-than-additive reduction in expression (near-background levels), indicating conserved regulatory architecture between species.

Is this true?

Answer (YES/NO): NO